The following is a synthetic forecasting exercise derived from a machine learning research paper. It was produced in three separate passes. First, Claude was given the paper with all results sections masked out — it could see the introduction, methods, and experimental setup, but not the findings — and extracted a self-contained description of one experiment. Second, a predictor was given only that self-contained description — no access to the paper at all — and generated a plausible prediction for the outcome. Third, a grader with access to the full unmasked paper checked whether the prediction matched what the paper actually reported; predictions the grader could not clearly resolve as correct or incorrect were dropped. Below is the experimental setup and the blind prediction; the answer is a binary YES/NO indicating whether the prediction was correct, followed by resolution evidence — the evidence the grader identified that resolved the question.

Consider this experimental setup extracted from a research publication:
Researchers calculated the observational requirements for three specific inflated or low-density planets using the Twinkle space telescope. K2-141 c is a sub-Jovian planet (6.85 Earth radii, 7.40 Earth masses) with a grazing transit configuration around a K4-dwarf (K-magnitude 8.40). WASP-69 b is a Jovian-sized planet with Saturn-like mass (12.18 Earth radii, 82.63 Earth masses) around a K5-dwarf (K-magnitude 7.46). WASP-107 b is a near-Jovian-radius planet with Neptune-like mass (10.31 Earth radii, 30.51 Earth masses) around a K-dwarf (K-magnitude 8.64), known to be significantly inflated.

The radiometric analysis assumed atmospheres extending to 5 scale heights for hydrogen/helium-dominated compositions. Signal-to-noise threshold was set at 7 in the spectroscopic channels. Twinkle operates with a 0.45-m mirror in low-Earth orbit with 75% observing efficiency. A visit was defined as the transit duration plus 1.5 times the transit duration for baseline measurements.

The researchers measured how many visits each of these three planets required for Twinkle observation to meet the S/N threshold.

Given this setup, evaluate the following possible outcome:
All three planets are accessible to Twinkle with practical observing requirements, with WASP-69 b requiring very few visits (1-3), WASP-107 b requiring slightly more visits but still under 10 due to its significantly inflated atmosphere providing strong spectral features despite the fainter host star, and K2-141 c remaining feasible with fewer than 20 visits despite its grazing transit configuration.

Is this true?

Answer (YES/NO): NO